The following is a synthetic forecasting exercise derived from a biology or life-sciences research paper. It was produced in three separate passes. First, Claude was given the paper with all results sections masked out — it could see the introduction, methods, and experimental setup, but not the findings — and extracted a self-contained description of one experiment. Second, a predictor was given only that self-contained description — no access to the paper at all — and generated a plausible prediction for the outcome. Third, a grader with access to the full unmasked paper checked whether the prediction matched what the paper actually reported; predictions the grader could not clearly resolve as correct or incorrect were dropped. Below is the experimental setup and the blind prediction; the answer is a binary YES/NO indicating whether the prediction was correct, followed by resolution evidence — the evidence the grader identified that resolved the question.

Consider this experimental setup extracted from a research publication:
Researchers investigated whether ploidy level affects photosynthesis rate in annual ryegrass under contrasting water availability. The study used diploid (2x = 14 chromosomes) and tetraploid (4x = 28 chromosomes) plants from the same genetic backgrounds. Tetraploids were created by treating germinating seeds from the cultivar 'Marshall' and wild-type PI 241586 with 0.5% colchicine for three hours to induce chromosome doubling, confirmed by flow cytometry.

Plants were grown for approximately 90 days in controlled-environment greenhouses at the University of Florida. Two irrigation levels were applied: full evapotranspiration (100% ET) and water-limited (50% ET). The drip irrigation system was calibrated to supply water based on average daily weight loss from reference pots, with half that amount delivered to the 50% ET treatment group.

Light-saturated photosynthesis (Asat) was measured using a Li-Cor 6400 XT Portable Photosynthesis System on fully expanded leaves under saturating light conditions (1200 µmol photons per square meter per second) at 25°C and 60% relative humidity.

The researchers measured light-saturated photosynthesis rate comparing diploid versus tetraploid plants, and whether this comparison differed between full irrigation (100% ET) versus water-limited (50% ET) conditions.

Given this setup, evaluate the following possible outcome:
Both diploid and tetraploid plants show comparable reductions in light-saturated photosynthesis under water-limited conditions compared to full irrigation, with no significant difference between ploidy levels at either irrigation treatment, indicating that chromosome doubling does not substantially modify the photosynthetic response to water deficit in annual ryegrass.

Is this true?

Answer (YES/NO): NO